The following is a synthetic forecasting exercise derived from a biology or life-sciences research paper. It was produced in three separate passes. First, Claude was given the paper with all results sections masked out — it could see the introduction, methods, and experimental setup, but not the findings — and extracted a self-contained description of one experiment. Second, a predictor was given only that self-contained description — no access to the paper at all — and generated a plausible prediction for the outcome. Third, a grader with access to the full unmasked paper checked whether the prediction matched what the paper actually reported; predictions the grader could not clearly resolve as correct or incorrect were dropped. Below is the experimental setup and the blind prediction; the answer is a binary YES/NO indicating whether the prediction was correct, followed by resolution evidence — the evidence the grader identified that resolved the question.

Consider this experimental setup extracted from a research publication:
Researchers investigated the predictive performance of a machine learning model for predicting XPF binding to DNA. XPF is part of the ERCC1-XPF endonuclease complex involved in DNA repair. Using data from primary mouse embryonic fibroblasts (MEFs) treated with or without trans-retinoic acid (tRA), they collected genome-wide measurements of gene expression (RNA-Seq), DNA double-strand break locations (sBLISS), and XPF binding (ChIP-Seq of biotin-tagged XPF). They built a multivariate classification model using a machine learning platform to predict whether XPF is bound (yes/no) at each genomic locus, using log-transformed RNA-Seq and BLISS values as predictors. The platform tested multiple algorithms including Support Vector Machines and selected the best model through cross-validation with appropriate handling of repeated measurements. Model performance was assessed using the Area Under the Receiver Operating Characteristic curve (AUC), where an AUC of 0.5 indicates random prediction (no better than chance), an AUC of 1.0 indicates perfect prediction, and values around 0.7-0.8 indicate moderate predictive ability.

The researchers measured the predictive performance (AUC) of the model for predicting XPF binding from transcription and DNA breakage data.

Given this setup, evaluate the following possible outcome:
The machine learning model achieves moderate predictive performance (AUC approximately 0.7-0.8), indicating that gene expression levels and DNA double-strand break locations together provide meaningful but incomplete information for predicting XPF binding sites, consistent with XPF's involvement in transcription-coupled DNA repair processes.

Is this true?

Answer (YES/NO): YES